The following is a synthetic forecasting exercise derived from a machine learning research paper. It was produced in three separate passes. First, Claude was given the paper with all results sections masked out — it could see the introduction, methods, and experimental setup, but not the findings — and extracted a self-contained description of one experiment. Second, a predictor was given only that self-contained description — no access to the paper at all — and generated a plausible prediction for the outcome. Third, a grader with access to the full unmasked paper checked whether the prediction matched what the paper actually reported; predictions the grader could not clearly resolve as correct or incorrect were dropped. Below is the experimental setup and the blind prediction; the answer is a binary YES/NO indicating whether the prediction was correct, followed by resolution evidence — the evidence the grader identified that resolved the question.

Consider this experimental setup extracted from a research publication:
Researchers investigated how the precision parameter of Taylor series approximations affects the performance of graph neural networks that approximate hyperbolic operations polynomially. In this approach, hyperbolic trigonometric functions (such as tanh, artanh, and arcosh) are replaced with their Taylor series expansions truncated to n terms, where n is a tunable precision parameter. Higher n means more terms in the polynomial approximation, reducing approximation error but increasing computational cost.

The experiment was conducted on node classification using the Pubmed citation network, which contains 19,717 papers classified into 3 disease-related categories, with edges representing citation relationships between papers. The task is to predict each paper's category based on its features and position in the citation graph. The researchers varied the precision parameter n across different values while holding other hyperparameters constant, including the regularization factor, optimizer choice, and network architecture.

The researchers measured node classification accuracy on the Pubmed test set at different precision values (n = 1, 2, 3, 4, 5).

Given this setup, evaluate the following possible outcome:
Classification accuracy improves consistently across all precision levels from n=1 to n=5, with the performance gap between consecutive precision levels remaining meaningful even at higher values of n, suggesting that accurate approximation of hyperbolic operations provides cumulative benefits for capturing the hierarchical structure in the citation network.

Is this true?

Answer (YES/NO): NO